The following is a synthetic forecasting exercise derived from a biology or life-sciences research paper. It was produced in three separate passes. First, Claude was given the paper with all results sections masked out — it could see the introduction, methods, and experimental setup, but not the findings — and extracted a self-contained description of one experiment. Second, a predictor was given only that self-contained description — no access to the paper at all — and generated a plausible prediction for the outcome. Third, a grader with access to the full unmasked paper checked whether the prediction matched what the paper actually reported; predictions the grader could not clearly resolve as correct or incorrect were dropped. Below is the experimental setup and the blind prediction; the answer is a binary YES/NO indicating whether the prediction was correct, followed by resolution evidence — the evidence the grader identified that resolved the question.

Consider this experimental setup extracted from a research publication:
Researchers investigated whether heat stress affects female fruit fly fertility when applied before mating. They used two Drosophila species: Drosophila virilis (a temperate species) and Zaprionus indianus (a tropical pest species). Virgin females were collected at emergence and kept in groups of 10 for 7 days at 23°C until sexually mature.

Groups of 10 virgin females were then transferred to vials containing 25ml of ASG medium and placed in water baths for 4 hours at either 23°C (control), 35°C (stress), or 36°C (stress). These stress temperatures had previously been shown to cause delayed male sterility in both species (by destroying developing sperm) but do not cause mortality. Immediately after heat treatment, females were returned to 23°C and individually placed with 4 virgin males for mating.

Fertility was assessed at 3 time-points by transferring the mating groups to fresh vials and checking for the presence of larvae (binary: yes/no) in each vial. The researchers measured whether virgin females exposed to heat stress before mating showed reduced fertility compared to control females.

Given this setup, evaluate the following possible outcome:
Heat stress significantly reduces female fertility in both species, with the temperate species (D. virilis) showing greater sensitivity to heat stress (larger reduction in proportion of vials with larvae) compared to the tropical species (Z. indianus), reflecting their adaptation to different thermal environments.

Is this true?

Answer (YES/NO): NO